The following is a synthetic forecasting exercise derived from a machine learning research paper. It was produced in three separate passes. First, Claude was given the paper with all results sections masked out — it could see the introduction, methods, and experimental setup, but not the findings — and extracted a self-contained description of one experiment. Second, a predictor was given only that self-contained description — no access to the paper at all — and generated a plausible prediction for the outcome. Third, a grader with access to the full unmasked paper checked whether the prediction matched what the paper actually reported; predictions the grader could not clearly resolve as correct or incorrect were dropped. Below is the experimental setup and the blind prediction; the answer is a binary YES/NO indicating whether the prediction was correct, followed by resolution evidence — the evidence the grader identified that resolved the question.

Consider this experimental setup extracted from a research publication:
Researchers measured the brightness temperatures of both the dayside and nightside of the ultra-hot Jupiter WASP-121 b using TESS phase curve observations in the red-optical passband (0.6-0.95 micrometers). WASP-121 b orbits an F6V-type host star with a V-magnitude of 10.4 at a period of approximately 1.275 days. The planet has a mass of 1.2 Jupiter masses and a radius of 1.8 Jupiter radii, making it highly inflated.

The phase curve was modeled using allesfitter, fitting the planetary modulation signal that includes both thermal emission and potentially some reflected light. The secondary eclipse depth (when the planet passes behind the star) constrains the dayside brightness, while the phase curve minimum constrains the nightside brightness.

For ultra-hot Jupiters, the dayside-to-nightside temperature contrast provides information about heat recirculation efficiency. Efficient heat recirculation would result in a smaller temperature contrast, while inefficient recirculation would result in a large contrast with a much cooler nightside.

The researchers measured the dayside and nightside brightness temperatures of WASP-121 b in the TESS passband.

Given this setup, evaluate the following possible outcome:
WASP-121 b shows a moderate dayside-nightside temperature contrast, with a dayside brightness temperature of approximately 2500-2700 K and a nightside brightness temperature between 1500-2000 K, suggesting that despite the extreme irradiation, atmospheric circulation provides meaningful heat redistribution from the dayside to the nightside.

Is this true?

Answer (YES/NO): NO